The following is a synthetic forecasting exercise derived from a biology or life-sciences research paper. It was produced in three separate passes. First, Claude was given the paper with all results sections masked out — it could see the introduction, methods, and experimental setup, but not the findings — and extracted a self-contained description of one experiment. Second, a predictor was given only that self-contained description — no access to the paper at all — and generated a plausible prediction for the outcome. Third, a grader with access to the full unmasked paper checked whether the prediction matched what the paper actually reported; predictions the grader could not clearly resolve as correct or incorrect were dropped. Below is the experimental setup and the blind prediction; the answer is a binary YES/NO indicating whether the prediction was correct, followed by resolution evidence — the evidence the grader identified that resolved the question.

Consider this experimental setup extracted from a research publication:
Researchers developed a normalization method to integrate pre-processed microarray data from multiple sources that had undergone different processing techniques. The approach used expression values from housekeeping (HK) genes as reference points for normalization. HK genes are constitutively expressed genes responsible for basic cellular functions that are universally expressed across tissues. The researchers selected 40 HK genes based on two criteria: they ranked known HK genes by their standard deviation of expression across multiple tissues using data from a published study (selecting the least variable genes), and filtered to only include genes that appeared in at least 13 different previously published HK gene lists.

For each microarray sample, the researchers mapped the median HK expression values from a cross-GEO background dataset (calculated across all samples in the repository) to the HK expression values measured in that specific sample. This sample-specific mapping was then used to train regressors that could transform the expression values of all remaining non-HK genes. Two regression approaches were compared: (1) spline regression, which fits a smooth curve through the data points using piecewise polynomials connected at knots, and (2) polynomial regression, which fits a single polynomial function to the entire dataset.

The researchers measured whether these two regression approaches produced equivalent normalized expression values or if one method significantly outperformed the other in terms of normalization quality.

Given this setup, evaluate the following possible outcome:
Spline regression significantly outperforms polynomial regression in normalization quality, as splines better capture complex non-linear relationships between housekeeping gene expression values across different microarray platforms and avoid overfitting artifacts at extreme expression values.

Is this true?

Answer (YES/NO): NO